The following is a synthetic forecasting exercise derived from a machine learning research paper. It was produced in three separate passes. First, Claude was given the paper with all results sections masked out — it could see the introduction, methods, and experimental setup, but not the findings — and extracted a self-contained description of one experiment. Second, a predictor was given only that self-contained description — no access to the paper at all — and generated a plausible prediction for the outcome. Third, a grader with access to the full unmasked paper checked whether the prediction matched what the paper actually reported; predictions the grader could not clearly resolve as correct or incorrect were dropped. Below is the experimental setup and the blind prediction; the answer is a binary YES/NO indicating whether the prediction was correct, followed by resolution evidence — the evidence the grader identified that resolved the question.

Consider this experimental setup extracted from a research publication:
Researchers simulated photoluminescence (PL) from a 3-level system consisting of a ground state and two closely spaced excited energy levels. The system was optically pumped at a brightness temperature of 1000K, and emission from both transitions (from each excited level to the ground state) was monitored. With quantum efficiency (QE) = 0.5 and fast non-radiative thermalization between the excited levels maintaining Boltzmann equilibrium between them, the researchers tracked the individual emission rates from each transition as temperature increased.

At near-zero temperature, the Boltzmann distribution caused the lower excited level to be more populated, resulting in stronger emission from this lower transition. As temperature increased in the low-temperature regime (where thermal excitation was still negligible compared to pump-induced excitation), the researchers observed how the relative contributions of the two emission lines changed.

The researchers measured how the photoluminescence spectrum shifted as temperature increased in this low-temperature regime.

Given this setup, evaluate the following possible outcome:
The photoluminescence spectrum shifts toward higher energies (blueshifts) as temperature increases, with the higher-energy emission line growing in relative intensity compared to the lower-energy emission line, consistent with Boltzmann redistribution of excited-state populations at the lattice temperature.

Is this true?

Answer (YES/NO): YES